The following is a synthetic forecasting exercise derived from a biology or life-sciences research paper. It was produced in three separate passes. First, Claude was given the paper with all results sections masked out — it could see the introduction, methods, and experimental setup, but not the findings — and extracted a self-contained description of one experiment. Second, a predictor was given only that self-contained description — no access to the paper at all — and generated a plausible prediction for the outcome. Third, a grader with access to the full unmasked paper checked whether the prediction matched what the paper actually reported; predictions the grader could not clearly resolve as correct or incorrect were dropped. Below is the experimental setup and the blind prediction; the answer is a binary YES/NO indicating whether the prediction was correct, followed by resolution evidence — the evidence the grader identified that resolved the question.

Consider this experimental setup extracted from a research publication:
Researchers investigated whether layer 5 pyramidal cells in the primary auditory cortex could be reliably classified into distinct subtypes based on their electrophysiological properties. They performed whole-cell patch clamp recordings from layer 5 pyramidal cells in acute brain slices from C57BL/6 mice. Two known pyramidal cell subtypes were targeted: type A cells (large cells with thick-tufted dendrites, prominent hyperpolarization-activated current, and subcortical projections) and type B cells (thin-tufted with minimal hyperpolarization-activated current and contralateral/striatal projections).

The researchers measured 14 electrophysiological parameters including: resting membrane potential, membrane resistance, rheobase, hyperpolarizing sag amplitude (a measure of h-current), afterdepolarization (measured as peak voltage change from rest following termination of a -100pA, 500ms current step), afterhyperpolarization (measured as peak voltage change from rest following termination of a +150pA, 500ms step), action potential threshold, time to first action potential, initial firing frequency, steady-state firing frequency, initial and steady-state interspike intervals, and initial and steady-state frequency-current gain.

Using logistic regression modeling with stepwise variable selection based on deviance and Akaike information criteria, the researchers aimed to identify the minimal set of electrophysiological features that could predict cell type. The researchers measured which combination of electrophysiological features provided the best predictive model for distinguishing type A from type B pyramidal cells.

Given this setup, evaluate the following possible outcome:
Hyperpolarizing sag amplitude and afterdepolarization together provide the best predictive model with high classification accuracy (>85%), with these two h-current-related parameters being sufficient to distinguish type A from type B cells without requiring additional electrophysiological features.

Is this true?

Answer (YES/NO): NO